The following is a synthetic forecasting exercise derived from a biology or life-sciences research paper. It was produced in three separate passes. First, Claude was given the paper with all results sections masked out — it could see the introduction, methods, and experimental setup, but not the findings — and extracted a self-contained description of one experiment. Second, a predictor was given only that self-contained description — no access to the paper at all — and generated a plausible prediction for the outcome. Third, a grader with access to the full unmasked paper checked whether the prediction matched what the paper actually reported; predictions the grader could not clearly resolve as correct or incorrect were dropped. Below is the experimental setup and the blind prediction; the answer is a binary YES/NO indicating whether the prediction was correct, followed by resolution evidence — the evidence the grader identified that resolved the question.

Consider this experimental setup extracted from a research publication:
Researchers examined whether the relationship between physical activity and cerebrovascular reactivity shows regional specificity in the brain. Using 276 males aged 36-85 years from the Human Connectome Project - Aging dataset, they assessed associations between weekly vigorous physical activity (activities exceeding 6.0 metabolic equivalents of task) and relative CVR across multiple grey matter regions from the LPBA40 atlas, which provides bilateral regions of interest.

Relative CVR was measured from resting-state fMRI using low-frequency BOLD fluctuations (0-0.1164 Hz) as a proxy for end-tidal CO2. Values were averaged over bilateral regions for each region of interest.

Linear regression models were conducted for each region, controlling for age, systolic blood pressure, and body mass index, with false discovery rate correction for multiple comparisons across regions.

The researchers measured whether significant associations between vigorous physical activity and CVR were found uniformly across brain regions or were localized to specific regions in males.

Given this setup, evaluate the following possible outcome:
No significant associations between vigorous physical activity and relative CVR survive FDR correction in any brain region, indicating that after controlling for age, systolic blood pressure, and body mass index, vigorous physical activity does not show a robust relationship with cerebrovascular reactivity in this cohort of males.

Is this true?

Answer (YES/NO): NO